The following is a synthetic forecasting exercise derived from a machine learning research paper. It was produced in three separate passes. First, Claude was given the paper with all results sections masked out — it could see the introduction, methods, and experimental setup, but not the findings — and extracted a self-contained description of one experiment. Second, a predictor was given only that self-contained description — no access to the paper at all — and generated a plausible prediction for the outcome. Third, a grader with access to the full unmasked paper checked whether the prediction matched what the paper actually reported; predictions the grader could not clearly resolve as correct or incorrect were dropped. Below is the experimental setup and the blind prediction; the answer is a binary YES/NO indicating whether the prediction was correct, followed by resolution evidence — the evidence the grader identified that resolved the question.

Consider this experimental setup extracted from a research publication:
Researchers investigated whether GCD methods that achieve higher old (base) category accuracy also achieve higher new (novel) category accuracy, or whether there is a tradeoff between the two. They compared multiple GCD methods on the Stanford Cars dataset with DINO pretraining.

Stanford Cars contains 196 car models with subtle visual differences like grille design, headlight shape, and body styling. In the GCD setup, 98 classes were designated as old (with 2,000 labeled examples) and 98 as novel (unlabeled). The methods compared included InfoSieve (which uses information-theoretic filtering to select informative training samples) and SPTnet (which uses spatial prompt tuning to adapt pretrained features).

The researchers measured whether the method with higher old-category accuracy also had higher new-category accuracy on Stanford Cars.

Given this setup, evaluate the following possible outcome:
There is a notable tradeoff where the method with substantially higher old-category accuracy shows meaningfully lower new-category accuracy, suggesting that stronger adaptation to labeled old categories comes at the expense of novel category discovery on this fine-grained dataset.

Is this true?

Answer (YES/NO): YES